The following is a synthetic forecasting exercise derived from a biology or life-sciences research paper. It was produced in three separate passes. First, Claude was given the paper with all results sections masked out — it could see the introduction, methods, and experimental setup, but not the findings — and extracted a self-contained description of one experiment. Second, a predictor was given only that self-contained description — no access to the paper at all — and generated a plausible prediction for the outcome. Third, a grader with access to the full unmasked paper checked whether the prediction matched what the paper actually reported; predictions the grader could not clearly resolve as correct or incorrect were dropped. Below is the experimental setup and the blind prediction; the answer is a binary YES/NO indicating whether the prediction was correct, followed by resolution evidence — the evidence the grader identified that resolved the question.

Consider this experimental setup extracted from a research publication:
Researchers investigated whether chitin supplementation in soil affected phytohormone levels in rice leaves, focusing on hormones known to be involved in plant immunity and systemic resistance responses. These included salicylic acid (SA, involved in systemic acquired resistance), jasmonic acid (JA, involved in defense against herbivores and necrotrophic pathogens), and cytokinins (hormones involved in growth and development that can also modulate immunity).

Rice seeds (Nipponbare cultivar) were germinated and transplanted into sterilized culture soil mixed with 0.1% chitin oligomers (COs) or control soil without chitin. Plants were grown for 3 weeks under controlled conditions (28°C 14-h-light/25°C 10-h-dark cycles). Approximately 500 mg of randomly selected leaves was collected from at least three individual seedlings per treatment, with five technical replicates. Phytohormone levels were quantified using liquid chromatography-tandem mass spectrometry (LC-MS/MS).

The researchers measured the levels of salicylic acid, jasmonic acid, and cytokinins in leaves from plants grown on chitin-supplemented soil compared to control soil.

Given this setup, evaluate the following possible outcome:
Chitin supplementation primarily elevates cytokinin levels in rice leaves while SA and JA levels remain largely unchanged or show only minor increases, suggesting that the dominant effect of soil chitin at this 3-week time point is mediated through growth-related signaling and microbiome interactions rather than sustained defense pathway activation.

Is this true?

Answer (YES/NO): NO